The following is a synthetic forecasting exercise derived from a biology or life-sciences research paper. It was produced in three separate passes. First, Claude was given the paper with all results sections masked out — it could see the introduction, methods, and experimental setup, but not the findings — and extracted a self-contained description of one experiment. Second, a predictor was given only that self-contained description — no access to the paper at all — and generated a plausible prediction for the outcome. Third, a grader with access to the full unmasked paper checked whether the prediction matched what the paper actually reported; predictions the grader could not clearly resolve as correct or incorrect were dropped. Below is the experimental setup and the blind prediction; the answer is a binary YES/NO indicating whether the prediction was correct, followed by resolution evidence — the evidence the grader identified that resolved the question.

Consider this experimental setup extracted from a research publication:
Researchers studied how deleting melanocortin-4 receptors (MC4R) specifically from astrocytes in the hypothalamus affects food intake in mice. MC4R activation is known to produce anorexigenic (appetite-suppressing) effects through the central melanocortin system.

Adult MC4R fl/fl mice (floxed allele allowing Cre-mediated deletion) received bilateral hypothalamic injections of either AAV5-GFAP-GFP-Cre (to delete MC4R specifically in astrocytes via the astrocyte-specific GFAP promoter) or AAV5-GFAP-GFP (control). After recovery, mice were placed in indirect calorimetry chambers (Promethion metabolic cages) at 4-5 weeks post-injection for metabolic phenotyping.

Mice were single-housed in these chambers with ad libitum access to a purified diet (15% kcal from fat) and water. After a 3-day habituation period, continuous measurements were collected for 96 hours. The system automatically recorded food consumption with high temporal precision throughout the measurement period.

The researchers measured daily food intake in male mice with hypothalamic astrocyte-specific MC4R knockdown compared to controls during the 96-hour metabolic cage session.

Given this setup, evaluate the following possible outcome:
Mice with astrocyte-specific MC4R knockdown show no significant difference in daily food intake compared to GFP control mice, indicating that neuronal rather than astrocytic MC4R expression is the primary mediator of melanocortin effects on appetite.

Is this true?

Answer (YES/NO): NO